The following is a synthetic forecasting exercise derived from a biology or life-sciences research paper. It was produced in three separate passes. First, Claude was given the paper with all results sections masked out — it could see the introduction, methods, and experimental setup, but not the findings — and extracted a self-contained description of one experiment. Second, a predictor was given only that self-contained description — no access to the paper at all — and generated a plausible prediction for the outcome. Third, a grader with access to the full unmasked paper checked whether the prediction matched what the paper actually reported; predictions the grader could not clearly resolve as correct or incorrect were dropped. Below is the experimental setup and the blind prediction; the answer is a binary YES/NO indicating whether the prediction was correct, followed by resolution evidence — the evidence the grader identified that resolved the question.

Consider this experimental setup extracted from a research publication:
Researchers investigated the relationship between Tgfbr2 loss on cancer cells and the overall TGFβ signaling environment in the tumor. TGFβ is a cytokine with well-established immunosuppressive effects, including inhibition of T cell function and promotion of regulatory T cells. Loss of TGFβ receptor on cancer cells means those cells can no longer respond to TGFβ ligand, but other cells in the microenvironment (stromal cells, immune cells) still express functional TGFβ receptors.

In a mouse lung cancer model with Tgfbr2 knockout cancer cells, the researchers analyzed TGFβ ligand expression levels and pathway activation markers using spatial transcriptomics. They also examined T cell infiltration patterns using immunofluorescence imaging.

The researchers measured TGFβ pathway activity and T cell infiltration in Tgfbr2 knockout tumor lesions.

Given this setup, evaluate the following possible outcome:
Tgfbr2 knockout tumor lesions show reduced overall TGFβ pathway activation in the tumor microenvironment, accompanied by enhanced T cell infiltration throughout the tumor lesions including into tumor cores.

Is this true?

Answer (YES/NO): NO